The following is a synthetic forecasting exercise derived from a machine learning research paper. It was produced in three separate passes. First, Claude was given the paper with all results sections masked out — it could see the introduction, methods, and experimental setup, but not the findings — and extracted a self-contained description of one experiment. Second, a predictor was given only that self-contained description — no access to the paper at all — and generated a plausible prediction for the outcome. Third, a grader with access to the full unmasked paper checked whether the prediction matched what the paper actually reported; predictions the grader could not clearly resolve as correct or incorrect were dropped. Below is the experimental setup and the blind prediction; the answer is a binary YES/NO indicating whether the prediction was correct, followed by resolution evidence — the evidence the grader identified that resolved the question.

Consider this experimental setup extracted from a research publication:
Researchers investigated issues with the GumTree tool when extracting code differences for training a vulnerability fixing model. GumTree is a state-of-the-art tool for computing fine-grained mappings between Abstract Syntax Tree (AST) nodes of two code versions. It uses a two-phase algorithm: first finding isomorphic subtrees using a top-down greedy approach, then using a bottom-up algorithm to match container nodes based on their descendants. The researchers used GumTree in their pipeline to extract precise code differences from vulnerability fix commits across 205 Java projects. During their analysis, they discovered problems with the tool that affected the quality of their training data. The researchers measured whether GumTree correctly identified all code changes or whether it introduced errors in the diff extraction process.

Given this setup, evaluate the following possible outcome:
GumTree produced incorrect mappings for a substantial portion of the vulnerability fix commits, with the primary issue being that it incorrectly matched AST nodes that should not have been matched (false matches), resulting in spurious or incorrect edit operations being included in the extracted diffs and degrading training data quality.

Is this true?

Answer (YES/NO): NO